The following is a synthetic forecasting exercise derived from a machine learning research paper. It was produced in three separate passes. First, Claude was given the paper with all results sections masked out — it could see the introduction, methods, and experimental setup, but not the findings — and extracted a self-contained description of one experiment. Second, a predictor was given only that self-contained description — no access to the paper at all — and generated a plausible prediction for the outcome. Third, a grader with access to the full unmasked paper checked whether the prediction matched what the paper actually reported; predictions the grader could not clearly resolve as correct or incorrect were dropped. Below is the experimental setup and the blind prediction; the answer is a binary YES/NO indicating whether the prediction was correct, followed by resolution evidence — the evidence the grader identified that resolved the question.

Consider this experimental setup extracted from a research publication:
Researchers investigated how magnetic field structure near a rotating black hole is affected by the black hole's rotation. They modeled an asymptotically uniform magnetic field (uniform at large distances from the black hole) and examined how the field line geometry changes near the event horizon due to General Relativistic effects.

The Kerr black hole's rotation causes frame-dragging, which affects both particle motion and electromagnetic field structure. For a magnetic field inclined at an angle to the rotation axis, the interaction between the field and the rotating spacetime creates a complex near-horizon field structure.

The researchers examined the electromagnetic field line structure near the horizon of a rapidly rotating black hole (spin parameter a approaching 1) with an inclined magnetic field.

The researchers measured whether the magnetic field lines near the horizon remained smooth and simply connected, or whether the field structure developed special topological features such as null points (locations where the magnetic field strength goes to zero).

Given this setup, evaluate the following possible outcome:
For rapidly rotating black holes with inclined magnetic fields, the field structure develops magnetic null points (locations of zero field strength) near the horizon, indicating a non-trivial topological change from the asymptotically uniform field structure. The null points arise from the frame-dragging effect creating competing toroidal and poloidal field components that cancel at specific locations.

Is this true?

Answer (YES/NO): YES